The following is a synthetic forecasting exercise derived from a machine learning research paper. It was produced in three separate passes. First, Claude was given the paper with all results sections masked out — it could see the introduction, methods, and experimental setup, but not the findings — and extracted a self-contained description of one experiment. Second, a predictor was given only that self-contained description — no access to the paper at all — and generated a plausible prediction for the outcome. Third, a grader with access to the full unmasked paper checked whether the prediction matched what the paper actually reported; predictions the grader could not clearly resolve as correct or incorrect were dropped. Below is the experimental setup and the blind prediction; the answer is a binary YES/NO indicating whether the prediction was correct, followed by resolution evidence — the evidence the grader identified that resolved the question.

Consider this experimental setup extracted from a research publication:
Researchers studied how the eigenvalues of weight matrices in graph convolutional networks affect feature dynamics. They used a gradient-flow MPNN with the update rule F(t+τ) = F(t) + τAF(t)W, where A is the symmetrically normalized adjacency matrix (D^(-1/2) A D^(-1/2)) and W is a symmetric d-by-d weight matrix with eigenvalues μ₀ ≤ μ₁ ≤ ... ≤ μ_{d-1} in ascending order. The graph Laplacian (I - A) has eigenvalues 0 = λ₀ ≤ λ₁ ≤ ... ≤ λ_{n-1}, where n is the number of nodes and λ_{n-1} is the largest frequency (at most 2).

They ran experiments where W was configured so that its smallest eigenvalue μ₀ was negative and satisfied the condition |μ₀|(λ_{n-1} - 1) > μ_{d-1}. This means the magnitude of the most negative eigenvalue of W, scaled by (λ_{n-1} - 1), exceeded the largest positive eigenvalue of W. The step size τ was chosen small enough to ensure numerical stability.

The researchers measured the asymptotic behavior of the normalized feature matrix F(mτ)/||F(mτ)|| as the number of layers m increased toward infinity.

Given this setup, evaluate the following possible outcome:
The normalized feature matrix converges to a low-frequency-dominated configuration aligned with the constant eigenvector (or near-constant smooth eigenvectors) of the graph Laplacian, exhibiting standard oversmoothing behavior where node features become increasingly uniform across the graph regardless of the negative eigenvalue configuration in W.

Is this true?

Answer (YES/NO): NO